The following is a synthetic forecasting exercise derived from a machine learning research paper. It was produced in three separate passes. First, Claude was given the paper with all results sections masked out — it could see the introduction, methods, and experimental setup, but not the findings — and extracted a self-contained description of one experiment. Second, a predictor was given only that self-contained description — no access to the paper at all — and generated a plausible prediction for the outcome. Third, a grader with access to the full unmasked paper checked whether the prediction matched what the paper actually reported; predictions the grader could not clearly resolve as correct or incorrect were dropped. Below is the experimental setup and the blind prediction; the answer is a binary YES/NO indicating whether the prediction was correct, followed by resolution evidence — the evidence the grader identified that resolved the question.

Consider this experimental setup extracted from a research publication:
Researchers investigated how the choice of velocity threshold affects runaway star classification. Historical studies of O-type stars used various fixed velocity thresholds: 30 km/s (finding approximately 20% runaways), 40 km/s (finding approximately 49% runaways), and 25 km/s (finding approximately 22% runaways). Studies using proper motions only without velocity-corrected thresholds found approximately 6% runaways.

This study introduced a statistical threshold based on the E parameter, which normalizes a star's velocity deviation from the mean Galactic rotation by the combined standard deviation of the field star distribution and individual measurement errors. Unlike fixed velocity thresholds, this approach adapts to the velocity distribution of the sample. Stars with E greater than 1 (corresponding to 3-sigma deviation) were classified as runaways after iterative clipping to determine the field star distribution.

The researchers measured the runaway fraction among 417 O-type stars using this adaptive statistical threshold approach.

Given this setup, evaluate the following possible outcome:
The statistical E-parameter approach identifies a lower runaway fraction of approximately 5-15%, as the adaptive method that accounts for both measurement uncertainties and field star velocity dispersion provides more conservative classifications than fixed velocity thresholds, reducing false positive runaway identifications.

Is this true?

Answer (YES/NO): NO